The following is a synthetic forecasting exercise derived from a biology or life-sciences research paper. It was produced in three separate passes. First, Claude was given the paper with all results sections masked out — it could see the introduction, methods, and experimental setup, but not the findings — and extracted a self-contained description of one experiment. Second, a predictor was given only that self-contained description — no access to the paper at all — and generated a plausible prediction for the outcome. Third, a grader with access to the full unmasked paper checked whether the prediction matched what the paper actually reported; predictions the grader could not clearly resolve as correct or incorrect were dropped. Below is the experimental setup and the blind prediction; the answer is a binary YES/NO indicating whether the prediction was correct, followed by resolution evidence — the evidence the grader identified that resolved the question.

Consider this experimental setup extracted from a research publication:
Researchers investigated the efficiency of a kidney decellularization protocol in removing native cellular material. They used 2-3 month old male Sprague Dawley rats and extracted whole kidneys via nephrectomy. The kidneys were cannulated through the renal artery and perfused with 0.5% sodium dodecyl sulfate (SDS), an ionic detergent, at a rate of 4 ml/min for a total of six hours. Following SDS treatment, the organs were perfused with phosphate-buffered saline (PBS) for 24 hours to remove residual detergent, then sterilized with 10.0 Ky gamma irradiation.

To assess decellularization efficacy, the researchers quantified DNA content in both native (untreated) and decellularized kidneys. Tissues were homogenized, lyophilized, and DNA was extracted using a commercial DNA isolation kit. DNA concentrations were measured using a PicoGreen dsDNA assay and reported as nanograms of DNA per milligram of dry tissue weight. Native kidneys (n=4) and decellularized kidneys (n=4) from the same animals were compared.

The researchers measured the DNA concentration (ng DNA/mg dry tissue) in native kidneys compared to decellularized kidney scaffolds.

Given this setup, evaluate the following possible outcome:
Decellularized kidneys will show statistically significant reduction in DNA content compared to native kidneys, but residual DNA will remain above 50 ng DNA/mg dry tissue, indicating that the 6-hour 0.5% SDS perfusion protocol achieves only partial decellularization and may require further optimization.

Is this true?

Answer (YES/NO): NO